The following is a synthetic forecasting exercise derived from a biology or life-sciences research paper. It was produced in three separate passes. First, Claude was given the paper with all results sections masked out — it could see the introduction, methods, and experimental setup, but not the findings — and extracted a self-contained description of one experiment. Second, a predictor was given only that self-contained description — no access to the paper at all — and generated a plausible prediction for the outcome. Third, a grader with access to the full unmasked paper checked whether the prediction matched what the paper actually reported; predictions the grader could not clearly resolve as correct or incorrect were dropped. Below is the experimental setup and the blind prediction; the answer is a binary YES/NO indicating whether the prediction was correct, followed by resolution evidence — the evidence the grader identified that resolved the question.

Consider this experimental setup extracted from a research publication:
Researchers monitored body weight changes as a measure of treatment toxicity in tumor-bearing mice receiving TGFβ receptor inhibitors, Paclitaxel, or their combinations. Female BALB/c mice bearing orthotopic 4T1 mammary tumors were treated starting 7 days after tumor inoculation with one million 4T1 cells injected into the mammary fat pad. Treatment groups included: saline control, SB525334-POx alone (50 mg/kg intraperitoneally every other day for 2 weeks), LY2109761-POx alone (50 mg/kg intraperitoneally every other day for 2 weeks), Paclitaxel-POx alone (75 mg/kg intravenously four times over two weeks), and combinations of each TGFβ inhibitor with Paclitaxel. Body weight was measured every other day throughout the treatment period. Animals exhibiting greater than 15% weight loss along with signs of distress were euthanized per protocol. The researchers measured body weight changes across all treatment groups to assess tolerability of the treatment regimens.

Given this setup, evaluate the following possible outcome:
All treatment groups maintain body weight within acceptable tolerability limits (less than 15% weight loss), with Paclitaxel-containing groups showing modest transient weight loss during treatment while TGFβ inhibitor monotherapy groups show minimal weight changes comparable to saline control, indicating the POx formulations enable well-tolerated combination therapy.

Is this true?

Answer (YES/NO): NO